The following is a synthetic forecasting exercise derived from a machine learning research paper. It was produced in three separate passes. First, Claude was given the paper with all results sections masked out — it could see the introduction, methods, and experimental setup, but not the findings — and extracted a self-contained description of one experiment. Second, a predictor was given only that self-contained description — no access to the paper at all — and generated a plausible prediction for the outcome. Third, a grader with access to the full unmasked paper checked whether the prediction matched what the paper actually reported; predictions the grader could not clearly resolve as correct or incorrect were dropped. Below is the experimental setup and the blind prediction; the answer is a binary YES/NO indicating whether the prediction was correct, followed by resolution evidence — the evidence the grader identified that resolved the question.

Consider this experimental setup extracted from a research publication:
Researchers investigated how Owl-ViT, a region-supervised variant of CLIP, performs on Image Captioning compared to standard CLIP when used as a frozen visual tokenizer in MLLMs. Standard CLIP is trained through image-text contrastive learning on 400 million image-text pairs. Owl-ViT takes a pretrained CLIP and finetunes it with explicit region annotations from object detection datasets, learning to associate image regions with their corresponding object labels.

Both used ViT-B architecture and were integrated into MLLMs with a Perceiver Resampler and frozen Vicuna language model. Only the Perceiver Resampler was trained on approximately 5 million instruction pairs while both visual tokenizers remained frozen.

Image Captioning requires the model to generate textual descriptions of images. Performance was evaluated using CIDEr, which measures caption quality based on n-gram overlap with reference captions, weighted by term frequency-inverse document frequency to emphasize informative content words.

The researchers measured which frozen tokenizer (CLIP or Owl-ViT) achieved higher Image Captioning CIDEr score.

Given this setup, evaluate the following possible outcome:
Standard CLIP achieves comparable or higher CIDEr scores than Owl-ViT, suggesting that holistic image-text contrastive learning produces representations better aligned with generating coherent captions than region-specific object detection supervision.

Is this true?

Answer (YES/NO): YES